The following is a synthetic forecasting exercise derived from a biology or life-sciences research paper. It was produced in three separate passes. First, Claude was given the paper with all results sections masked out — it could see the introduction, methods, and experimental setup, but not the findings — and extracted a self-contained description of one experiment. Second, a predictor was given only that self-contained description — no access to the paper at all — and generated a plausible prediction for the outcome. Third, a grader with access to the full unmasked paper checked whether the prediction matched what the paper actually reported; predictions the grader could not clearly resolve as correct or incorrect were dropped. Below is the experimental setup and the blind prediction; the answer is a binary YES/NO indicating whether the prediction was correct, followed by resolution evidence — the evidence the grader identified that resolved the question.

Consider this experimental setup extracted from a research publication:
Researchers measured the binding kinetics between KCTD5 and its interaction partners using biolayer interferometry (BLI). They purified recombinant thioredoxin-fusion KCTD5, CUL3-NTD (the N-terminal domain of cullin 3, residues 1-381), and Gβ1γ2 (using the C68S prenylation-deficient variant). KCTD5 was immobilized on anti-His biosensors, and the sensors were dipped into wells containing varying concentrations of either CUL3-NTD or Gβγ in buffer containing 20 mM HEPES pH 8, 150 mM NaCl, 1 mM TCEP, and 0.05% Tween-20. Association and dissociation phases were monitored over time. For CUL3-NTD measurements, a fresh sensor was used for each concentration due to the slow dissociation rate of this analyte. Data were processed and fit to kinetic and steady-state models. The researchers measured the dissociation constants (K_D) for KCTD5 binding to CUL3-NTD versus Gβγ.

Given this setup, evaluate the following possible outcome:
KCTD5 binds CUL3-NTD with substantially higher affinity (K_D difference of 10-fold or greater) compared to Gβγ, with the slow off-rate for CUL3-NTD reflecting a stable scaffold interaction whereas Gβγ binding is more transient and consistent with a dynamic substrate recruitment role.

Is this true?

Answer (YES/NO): YES